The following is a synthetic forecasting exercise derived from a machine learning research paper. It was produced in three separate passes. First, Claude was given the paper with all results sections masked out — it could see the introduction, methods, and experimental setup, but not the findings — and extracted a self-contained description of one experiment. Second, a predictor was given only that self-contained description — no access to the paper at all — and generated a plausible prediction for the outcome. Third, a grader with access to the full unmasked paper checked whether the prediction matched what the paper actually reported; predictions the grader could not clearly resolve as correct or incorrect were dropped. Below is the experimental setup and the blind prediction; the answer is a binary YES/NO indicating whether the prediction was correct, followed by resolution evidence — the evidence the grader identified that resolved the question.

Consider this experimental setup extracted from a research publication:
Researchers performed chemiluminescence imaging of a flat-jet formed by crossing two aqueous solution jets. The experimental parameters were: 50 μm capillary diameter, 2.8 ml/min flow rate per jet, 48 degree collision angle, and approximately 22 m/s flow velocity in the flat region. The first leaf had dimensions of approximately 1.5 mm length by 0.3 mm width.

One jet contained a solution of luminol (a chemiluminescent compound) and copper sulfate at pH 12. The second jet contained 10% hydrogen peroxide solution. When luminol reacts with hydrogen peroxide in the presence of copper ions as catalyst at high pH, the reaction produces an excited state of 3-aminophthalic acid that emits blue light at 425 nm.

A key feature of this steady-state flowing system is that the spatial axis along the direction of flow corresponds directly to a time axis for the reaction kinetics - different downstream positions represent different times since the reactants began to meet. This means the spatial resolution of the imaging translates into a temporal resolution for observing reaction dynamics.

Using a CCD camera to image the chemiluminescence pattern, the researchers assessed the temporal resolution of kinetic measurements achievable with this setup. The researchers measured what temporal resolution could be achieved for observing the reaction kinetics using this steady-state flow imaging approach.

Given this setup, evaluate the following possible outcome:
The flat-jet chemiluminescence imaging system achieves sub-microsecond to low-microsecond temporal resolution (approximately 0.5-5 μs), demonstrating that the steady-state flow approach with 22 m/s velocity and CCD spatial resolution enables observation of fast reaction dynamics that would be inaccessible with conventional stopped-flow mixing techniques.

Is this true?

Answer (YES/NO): NO